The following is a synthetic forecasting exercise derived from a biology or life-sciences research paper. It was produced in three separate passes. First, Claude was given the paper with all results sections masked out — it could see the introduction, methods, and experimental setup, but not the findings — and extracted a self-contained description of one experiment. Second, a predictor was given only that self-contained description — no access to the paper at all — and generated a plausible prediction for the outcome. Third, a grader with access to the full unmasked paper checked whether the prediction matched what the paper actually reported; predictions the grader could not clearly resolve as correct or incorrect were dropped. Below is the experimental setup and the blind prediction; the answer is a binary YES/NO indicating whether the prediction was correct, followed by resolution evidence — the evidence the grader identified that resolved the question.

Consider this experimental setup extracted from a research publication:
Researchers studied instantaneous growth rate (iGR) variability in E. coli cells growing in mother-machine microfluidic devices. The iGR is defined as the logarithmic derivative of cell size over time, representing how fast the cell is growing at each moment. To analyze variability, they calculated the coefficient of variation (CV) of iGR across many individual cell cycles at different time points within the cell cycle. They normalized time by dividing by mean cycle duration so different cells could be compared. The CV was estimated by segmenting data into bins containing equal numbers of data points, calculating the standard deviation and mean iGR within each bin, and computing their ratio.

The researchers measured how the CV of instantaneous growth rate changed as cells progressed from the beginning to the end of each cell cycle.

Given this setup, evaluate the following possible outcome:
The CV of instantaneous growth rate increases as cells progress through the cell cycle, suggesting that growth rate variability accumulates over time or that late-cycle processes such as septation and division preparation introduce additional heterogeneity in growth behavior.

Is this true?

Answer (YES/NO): NO